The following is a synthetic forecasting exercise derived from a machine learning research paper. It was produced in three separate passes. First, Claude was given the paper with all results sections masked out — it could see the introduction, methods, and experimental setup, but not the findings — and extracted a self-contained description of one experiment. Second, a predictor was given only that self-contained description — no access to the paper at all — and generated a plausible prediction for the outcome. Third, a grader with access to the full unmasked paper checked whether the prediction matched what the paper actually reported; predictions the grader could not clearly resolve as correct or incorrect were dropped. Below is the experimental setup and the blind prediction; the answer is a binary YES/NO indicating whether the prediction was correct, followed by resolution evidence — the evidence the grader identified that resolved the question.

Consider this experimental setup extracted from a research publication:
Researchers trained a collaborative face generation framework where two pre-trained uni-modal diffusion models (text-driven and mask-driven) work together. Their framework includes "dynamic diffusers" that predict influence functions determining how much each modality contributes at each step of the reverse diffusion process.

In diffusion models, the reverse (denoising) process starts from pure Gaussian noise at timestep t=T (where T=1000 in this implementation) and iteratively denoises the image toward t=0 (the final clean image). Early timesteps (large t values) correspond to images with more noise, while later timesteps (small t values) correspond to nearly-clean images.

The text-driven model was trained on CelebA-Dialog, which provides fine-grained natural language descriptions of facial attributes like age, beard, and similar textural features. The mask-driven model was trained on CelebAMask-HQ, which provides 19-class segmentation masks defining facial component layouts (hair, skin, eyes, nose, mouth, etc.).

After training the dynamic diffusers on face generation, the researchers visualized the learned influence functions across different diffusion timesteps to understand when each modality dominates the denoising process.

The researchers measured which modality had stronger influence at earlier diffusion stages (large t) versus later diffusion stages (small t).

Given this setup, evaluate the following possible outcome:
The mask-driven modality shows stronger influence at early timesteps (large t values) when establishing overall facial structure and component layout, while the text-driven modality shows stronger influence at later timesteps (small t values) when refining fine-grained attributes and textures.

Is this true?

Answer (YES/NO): YES